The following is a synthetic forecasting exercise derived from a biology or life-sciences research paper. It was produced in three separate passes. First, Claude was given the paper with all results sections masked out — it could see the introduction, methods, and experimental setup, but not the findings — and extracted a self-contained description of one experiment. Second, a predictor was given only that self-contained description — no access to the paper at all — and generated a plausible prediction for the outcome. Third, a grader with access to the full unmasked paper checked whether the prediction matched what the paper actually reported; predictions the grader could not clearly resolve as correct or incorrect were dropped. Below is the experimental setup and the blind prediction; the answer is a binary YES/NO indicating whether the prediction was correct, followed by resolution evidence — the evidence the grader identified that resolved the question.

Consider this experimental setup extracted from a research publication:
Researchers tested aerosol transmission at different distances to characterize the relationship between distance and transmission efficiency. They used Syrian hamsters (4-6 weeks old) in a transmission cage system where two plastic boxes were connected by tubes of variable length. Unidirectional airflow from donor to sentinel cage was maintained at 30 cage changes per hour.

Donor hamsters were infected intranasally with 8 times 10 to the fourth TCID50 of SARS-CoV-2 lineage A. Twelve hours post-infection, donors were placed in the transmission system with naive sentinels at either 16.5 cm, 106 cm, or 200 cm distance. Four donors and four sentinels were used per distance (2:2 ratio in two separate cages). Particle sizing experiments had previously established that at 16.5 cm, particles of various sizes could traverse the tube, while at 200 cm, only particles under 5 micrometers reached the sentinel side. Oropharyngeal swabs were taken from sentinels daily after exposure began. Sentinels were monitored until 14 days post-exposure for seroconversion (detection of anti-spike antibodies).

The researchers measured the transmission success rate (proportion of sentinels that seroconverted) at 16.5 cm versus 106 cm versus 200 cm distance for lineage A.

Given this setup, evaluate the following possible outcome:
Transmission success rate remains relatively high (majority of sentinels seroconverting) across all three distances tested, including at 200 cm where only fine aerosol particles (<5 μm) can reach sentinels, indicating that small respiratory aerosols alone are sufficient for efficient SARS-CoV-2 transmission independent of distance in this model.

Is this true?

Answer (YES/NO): YES